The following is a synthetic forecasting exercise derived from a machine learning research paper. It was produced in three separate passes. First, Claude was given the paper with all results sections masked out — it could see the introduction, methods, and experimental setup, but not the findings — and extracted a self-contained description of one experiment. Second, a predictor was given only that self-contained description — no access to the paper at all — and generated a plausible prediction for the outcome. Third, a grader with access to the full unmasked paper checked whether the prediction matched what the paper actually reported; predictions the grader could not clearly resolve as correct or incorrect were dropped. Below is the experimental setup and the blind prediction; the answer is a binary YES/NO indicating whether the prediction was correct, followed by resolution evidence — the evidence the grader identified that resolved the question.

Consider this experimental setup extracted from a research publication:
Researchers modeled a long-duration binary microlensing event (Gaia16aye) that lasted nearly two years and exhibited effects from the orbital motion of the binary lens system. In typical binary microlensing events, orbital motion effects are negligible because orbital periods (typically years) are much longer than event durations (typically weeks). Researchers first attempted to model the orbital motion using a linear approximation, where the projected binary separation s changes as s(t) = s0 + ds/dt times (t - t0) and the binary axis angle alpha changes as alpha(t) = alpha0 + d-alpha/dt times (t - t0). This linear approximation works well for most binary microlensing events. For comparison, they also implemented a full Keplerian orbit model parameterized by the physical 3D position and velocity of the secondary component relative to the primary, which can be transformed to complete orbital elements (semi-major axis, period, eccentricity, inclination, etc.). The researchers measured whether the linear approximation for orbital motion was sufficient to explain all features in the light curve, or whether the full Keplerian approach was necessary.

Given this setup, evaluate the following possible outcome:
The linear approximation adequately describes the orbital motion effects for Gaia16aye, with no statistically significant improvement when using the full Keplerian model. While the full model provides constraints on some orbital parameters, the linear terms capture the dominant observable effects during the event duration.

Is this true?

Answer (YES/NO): NO